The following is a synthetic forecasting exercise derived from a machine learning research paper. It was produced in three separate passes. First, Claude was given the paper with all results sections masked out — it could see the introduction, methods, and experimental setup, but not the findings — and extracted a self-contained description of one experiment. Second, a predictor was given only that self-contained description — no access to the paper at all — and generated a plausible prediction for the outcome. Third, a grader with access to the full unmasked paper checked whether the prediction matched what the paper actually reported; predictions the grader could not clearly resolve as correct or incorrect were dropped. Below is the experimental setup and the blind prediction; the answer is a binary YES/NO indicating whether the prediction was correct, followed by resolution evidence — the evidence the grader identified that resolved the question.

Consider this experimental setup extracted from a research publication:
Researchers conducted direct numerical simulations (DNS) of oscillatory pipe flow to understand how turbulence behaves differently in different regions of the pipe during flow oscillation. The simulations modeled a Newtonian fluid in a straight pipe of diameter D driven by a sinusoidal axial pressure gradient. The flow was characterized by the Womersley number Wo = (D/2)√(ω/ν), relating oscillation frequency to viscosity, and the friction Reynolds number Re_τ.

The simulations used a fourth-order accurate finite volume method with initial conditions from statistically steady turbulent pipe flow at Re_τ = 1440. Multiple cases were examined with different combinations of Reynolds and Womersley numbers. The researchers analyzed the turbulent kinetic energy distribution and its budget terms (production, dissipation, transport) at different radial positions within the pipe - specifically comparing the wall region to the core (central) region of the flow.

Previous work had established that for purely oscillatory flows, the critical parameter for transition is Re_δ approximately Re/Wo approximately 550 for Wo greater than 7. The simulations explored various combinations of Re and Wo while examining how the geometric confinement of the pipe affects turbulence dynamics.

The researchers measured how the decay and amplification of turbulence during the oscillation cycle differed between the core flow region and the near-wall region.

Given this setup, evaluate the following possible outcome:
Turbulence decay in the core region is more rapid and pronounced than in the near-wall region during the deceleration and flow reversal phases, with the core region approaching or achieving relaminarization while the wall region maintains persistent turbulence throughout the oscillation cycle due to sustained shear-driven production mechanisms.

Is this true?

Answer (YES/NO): NO